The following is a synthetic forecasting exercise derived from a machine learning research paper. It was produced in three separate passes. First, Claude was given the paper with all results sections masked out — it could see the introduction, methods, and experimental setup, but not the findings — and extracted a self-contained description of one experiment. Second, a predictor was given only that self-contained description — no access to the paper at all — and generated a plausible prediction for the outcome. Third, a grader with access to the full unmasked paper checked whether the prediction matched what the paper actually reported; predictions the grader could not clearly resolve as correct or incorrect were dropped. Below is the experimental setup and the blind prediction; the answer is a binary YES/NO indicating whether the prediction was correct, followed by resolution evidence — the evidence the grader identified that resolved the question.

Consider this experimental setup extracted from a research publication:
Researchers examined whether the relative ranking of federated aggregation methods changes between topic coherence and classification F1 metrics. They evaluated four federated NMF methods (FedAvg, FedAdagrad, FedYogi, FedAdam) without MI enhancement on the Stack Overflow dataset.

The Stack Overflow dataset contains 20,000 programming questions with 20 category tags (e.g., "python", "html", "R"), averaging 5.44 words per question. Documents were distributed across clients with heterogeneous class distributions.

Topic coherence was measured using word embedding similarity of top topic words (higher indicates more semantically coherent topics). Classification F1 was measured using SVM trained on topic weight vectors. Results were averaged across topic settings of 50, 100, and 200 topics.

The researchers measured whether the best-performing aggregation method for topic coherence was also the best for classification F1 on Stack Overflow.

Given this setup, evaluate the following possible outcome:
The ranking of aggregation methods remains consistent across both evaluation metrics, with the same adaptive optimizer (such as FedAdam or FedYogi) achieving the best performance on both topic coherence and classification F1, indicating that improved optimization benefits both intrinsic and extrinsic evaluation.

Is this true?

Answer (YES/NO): NO